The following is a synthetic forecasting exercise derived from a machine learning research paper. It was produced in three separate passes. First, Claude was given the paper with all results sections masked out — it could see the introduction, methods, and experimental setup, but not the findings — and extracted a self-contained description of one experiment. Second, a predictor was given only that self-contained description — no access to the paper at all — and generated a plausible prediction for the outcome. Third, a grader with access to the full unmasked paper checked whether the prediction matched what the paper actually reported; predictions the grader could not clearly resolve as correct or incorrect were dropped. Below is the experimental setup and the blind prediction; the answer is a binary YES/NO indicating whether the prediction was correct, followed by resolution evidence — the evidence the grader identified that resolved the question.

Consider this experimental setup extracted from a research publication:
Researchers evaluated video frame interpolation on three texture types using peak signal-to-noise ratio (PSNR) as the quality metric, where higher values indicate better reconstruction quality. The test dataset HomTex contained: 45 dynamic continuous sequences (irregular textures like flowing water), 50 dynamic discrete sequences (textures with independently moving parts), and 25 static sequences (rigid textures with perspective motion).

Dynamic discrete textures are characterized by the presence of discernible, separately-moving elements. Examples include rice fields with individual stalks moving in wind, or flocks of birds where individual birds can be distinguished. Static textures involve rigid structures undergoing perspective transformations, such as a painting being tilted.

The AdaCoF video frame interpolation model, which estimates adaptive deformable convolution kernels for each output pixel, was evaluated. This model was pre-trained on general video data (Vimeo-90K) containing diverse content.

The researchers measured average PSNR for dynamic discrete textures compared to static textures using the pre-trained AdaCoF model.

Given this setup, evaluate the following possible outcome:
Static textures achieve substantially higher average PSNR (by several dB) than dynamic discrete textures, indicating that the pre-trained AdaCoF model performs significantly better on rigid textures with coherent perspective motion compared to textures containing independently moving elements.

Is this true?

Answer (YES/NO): YES